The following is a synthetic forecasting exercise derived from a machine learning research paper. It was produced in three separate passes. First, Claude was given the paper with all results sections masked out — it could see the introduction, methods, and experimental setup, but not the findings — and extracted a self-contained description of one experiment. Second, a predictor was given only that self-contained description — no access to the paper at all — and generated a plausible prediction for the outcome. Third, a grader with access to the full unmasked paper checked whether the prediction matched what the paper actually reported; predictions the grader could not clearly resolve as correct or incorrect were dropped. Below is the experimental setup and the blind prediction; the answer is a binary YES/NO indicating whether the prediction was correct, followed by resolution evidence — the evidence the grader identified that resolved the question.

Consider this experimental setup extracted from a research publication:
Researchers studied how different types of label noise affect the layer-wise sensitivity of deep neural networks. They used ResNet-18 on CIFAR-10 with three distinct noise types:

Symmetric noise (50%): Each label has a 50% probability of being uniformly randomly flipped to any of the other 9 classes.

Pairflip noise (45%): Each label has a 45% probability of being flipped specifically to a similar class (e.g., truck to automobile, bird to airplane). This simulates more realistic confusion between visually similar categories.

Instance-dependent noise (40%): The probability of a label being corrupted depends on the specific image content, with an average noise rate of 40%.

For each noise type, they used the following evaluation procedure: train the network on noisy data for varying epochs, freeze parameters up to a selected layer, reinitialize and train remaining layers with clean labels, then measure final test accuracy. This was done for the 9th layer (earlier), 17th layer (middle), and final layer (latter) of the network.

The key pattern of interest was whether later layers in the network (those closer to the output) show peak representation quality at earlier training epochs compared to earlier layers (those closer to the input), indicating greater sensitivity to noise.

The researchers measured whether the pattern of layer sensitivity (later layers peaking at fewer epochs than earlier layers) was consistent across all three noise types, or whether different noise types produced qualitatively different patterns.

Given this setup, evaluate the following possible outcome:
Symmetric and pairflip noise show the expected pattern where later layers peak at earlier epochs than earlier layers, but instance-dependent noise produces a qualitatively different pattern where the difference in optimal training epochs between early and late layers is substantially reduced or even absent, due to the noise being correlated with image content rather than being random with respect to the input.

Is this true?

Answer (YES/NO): NO